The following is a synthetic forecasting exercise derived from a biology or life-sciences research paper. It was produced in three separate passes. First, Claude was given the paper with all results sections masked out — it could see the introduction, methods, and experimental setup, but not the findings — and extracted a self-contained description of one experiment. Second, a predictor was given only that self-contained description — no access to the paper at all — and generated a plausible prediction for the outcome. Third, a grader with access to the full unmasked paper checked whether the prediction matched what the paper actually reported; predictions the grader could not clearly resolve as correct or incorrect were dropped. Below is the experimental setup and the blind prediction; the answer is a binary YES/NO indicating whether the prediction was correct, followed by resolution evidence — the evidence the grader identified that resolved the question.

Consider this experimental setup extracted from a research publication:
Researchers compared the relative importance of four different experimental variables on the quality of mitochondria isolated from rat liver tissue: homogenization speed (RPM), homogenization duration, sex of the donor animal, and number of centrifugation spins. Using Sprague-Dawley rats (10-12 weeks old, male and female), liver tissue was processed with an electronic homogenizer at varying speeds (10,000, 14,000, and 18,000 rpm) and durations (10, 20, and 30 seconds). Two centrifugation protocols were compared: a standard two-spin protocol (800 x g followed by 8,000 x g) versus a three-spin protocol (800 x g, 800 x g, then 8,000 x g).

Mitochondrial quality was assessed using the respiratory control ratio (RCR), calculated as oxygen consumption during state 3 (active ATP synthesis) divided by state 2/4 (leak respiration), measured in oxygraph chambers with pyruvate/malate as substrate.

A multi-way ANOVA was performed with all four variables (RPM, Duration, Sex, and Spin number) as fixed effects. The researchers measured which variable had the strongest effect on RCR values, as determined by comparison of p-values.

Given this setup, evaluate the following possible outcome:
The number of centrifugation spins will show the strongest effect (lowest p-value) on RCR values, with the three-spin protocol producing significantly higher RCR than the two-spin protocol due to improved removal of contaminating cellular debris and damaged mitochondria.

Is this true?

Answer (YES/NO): NO